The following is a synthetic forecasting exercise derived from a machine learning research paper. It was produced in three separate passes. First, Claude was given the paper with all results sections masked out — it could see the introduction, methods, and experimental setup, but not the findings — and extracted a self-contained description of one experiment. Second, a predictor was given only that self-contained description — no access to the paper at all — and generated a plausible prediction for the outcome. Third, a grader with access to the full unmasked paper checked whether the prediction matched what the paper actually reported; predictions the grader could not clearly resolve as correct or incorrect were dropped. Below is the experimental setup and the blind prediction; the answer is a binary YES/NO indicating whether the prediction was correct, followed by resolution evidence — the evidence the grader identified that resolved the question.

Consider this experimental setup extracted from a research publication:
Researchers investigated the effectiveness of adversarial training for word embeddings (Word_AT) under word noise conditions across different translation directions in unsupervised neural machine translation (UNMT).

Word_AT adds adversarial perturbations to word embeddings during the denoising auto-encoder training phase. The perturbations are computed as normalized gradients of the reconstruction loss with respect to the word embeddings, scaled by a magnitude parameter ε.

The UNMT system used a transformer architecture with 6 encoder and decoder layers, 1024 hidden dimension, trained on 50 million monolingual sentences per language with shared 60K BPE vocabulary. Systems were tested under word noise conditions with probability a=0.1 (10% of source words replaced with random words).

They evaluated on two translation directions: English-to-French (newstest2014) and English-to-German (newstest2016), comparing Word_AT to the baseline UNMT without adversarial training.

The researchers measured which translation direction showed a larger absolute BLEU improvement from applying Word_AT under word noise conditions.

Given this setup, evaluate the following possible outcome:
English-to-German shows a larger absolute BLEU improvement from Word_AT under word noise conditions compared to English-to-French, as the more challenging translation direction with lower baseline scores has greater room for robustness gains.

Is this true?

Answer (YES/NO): YES